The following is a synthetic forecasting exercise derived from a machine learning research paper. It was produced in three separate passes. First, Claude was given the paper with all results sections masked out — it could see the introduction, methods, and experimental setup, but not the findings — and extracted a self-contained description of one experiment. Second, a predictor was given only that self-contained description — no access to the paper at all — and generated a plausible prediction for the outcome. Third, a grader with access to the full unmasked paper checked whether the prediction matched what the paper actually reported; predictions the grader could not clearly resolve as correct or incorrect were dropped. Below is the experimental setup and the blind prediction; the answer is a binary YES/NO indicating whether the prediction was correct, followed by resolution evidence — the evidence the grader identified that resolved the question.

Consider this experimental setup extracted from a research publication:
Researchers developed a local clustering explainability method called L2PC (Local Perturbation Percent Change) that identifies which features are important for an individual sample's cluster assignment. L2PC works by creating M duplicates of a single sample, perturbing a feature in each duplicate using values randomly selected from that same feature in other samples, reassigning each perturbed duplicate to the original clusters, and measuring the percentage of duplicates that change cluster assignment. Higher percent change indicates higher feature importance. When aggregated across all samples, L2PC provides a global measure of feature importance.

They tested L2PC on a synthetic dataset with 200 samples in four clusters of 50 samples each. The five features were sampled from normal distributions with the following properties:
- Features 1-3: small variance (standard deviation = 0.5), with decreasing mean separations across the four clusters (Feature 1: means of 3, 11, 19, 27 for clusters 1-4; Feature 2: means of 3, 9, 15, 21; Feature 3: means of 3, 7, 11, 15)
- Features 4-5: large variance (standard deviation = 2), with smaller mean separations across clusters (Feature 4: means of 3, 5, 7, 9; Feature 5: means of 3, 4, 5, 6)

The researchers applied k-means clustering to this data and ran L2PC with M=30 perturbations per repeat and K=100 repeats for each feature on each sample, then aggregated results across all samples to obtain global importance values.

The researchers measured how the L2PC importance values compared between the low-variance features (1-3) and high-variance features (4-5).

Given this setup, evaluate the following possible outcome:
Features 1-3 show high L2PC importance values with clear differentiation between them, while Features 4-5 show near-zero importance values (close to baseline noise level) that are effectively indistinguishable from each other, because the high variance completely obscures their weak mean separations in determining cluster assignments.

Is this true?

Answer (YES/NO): NO